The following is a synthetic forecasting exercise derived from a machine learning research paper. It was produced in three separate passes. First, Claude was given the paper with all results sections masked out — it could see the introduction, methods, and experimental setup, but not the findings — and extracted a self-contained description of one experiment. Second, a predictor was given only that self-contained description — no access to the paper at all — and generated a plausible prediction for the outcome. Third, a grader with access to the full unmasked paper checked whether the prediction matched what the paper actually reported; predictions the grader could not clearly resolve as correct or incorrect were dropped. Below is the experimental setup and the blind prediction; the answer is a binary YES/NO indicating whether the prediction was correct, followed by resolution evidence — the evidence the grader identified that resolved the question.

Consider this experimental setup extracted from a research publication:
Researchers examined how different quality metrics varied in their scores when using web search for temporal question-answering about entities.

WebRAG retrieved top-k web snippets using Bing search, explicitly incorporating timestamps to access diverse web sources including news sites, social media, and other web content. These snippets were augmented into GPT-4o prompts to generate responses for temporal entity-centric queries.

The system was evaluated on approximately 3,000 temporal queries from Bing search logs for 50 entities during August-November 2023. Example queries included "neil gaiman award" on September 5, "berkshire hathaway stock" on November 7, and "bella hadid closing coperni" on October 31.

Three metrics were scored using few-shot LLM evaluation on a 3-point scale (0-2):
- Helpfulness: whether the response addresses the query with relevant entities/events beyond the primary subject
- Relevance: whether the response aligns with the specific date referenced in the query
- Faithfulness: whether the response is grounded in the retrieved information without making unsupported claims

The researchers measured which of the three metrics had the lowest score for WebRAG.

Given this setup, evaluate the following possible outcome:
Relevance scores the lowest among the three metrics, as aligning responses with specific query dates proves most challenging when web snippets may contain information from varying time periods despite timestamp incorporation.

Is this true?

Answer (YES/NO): NO